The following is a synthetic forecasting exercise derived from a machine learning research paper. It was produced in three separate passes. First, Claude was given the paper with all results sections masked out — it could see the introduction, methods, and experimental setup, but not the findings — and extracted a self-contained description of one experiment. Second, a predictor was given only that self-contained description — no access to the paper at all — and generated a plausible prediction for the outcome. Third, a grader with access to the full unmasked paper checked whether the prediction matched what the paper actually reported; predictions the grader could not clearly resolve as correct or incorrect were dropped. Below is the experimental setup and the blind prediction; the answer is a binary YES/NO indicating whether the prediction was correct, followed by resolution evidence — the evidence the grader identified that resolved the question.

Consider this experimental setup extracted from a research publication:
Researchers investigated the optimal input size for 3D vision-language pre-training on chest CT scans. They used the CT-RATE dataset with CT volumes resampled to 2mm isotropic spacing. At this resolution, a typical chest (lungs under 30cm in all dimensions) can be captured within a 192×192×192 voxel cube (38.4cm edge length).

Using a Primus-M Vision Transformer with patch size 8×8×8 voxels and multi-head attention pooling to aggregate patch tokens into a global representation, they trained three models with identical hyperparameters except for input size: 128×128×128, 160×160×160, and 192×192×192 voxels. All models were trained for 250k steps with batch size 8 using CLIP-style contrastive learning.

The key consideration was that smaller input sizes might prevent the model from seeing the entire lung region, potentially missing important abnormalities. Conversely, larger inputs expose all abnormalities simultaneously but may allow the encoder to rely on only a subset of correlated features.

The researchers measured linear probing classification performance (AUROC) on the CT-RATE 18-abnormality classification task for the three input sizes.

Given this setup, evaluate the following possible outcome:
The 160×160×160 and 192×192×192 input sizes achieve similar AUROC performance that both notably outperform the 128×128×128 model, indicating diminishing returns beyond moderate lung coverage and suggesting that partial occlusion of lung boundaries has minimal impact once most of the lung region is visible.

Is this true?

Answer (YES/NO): NO